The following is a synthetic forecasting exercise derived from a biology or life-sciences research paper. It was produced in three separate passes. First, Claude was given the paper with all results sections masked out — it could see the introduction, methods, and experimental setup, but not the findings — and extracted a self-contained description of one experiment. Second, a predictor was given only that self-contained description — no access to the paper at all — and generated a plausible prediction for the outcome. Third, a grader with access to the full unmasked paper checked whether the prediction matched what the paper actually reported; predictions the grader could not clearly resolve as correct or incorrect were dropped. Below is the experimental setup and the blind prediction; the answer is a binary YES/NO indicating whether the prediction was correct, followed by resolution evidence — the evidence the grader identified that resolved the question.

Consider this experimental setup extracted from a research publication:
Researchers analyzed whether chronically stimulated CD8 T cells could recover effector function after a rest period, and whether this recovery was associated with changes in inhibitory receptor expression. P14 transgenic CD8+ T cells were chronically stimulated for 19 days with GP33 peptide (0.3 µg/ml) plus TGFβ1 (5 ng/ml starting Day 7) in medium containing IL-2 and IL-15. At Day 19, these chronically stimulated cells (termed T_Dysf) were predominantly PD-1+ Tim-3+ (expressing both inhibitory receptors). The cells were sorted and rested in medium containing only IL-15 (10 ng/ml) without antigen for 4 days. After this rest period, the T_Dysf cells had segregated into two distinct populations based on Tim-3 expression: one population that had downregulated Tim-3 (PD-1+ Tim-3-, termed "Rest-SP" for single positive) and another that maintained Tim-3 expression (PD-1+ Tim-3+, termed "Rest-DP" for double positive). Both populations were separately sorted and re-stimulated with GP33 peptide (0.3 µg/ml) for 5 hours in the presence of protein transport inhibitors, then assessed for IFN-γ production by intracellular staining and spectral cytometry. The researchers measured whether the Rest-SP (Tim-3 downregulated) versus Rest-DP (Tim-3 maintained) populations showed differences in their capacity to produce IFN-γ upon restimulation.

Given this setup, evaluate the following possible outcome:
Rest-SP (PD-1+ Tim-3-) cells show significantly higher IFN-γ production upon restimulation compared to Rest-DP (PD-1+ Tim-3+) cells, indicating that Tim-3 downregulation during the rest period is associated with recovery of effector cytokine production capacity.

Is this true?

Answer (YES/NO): YES